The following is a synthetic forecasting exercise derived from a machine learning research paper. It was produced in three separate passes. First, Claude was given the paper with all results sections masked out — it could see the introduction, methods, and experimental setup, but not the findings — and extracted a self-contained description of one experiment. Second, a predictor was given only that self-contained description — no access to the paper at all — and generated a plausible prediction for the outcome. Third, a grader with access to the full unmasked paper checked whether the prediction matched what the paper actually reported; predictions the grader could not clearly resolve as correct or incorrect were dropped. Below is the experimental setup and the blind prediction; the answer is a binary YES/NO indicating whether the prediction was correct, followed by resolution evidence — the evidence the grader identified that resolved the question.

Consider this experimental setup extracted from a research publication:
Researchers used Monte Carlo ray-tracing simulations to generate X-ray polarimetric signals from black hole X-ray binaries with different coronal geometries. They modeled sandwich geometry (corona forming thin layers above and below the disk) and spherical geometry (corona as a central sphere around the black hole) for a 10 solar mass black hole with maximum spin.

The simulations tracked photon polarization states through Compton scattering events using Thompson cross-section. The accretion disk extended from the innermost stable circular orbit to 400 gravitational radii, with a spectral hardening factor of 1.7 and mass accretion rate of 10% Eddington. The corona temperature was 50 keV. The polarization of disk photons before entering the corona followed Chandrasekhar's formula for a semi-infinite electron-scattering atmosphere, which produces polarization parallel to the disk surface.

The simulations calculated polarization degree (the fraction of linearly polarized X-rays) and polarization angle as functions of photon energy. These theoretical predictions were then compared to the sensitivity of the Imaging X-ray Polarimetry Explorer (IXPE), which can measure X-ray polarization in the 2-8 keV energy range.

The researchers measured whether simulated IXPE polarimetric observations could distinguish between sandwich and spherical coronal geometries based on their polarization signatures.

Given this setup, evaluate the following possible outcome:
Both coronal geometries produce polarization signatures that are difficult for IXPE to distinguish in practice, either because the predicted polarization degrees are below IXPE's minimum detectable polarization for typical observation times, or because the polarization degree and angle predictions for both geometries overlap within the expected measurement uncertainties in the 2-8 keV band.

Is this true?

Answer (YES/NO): NO